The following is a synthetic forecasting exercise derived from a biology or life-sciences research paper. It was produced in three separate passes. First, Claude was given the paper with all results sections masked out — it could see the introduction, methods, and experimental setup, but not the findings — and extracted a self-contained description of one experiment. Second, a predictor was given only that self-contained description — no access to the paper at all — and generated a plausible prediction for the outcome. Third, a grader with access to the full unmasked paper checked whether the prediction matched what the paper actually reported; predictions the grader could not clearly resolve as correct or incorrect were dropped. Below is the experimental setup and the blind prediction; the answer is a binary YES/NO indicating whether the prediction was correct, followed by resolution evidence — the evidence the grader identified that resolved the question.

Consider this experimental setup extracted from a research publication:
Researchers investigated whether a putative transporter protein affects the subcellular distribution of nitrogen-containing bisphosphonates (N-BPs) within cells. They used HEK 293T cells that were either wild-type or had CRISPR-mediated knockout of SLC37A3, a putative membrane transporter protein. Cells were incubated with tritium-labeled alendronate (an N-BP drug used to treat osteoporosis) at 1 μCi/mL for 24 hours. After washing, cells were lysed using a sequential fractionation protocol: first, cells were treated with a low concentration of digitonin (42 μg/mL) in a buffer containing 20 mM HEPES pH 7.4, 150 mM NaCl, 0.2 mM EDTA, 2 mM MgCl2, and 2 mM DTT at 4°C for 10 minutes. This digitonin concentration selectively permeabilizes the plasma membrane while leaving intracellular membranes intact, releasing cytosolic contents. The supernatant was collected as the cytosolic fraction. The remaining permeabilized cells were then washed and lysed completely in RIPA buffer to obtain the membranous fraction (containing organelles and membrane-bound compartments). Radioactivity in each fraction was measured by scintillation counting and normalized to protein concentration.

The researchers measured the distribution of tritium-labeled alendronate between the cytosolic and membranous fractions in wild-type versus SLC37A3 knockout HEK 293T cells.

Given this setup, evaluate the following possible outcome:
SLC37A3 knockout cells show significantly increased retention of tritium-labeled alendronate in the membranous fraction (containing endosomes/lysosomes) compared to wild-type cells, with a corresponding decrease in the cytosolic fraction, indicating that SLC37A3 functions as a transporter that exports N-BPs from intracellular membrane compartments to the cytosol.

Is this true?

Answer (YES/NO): YES